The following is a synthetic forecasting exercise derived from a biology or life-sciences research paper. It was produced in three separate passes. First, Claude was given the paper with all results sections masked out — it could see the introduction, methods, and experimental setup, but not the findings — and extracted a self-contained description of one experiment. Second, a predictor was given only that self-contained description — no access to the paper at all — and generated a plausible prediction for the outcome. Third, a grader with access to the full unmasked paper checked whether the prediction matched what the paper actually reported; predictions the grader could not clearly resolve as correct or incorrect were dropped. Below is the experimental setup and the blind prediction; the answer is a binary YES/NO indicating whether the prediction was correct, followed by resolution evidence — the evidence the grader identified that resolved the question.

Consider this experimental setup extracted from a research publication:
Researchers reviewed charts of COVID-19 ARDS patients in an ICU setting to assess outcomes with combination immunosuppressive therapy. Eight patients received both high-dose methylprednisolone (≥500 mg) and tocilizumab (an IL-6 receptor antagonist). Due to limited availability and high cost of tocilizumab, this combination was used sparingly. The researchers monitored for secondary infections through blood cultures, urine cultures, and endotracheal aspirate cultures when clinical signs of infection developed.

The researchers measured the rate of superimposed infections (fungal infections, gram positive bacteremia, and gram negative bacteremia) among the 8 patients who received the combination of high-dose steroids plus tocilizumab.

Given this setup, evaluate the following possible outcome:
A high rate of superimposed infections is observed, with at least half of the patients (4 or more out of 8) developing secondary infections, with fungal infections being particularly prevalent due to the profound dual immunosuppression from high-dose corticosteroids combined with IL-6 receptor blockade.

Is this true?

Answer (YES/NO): YES